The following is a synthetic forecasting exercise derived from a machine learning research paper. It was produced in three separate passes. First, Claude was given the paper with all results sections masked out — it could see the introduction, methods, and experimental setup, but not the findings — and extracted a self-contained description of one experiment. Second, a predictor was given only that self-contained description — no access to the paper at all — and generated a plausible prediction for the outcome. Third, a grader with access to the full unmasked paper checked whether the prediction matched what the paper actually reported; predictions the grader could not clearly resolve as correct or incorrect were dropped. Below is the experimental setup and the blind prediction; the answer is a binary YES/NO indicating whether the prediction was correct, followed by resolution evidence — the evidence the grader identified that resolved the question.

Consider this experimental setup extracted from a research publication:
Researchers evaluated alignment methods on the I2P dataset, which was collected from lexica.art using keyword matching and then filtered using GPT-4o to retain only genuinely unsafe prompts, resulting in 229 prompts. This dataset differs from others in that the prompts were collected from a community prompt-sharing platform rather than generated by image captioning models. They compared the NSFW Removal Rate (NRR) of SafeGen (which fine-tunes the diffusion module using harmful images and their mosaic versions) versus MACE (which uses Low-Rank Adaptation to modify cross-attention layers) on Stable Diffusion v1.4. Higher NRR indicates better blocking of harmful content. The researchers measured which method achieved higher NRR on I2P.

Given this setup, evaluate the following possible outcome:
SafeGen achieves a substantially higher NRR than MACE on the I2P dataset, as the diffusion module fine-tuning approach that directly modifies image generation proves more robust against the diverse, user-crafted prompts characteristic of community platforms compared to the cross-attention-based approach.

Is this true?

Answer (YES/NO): NO